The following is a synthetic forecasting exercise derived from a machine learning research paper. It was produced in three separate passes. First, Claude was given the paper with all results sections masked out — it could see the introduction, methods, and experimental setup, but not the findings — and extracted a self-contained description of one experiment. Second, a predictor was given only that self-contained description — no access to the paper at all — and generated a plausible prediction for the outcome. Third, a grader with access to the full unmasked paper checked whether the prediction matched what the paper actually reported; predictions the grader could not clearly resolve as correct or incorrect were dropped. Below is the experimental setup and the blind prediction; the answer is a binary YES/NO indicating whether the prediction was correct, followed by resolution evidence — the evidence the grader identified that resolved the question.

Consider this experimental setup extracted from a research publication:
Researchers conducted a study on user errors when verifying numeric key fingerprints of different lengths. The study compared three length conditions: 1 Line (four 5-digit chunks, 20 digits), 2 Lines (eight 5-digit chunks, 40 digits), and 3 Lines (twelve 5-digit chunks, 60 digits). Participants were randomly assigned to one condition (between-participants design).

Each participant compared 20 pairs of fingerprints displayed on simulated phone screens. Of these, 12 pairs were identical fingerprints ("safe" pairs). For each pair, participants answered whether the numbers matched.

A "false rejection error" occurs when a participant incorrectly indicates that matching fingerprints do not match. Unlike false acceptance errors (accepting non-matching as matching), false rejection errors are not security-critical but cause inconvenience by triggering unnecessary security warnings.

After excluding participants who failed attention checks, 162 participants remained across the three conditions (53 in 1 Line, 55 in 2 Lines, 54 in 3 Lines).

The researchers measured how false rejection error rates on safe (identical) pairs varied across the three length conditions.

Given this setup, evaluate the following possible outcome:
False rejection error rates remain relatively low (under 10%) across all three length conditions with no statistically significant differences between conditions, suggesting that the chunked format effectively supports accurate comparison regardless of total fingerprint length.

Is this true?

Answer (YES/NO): YES